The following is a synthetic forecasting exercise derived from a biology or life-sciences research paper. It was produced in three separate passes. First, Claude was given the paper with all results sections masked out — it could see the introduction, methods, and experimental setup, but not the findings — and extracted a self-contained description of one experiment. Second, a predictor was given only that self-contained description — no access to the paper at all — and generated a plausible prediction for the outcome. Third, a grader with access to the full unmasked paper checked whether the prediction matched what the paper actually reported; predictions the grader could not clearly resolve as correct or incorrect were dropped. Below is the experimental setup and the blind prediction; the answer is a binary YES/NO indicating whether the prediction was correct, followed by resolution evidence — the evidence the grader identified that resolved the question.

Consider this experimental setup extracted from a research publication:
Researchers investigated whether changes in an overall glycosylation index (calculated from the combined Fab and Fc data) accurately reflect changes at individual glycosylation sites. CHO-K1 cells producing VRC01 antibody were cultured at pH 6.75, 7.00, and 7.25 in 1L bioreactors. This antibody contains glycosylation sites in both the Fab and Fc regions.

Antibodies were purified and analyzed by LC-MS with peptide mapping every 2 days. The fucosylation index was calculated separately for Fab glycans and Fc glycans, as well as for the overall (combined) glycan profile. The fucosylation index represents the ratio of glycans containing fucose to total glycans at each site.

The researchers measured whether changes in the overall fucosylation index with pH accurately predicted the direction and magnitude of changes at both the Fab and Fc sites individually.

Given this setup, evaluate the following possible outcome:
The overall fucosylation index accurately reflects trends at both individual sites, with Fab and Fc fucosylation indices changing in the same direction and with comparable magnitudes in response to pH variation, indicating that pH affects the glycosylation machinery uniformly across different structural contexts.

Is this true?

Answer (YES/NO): NO